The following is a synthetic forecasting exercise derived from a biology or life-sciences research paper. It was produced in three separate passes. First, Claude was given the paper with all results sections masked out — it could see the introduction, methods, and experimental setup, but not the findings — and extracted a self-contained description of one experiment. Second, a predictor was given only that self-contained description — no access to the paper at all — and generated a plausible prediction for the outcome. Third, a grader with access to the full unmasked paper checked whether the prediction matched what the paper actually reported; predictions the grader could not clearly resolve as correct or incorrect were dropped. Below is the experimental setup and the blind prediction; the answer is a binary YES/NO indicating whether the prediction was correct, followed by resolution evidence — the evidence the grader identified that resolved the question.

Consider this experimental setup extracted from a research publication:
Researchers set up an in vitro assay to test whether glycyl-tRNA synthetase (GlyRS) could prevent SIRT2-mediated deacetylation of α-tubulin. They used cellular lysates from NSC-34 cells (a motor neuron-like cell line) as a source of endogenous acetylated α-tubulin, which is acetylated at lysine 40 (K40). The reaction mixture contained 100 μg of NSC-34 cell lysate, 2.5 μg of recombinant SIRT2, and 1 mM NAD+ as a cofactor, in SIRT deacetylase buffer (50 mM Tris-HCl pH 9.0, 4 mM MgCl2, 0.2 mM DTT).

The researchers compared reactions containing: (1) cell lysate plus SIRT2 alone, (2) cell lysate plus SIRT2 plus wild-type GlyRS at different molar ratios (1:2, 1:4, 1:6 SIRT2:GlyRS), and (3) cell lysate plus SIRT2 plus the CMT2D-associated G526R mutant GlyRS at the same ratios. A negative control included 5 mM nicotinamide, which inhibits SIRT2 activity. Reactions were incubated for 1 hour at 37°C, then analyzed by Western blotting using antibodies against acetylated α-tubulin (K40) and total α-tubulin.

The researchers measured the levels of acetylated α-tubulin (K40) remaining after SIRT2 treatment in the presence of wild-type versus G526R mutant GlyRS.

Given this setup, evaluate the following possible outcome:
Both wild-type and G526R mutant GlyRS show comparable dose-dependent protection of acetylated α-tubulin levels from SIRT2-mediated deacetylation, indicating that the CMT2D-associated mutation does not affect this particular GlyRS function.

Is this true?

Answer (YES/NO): NO